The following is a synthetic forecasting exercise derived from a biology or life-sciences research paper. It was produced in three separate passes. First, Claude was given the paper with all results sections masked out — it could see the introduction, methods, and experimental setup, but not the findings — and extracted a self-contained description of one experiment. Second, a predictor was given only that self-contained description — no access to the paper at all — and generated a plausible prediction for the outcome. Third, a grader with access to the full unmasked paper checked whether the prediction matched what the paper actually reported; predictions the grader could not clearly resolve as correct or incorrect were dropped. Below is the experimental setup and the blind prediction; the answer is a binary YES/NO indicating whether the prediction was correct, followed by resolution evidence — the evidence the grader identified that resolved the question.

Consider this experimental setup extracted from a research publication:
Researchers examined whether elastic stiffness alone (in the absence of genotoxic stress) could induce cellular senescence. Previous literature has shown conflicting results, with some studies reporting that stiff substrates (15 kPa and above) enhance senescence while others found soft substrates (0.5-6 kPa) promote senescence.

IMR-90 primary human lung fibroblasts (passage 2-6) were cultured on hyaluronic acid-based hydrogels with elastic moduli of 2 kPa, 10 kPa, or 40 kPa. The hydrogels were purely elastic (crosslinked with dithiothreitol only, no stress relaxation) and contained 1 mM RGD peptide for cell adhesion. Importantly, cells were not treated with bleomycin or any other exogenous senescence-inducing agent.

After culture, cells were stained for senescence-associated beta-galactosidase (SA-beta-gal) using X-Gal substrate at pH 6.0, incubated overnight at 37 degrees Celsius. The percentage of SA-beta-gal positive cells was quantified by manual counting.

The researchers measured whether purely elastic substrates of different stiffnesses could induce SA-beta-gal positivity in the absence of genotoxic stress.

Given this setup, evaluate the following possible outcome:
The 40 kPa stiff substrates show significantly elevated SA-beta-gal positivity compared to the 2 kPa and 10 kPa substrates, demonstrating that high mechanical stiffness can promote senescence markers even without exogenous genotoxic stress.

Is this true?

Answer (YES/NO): NO